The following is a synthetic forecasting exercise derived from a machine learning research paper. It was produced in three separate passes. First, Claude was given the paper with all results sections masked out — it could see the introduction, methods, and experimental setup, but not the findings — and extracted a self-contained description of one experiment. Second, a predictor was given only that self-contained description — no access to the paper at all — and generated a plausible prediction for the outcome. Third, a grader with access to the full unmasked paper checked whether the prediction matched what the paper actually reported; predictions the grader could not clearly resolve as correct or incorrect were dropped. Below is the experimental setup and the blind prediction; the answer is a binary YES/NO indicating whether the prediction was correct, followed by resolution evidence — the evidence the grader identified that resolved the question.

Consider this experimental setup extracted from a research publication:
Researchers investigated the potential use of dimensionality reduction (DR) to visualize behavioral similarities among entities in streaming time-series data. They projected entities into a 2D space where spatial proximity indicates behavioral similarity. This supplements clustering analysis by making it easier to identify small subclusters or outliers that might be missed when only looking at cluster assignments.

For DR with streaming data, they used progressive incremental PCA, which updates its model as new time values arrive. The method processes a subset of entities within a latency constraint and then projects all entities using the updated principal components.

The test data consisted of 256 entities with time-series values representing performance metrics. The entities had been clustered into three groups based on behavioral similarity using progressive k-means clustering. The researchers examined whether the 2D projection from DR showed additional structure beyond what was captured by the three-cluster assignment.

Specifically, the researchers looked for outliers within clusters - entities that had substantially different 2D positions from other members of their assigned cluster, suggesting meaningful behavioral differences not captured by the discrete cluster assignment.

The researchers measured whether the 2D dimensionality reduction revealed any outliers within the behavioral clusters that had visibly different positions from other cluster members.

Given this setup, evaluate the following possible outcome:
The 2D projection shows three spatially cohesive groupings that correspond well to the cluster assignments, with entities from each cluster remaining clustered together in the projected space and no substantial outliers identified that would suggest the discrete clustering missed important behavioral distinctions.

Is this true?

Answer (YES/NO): NO